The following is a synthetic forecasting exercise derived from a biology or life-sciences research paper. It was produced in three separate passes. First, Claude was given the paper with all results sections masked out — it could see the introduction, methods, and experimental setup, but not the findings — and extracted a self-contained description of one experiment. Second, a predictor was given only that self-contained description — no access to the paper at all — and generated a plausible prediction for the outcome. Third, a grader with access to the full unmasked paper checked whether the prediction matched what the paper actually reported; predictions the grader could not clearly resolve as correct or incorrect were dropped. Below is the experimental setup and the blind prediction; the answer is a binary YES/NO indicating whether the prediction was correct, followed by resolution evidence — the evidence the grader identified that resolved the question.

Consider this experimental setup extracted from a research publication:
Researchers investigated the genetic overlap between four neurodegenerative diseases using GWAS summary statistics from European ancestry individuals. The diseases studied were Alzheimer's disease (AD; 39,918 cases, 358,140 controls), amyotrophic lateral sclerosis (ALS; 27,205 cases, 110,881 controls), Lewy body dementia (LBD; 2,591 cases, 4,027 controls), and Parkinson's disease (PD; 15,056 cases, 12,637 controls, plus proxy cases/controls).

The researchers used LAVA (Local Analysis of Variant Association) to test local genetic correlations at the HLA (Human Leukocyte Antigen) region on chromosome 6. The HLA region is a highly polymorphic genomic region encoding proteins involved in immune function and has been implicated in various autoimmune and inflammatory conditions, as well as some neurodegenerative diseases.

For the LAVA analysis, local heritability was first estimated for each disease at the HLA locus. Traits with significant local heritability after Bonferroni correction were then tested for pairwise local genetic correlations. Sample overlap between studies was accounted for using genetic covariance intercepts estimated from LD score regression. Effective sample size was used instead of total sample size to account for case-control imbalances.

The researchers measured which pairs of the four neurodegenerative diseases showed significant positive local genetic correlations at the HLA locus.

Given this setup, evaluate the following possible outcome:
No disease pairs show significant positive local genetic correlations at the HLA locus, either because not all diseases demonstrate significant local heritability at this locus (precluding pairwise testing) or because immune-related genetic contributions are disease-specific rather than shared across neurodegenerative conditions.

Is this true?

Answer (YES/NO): NO